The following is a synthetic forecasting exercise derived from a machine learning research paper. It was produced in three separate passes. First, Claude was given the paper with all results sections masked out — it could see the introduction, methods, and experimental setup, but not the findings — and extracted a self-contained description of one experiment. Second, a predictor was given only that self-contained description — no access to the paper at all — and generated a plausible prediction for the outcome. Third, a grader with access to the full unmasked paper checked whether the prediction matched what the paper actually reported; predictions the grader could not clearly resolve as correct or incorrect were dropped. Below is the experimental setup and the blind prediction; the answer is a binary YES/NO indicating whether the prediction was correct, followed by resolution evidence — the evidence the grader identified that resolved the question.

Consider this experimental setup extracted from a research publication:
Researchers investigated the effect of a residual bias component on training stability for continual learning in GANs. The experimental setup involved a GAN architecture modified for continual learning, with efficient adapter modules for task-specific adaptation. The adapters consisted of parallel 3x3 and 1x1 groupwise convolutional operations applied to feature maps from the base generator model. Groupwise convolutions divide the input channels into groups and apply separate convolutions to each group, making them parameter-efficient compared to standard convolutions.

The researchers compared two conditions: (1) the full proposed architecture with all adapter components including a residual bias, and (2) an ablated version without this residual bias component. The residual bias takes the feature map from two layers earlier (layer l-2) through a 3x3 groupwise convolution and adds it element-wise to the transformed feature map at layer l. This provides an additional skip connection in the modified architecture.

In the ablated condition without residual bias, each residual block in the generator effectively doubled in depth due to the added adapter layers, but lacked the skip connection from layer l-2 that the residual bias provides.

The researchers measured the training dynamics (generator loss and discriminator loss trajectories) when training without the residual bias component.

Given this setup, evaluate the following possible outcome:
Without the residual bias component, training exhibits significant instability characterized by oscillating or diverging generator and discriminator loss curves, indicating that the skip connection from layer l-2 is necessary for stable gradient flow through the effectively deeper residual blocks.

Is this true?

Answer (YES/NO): YES